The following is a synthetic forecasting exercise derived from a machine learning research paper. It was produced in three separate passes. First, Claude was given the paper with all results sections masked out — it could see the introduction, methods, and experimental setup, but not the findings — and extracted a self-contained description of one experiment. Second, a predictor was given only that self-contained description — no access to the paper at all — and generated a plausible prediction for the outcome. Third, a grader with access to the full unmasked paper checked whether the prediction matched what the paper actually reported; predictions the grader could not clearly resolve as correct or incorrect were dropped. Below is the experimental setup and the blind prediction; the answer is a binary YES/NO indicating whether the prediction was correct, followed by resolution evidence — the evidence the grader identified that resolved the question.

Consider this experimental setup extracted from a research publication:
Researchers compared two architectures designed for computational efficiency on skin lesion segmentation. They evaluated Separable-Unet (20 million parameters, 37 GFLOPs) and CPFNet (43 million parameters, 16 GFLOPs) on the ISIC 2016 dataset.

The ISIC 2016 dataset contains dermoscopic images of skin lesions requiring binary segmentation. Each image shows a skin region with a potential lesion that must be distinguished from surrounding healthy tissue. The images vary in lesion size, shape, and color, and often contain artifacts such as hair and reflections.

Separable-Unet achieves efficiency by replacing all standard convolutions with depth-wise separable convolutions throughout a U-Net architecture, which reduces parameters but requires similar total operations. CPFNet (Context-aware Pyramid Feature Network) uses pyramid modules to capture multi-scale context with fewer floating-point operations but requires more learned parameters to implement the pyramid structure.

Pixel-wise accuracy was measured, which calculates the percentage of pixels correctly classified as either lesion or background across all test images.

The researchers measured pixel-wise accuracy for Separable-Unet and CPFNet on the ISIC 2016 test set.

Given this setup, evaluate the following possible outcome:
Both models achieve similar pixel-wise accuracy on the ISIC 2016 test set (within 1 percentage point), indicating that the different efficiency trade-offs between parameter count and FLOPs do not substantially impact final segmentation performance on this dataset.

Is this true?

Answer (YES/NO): YES